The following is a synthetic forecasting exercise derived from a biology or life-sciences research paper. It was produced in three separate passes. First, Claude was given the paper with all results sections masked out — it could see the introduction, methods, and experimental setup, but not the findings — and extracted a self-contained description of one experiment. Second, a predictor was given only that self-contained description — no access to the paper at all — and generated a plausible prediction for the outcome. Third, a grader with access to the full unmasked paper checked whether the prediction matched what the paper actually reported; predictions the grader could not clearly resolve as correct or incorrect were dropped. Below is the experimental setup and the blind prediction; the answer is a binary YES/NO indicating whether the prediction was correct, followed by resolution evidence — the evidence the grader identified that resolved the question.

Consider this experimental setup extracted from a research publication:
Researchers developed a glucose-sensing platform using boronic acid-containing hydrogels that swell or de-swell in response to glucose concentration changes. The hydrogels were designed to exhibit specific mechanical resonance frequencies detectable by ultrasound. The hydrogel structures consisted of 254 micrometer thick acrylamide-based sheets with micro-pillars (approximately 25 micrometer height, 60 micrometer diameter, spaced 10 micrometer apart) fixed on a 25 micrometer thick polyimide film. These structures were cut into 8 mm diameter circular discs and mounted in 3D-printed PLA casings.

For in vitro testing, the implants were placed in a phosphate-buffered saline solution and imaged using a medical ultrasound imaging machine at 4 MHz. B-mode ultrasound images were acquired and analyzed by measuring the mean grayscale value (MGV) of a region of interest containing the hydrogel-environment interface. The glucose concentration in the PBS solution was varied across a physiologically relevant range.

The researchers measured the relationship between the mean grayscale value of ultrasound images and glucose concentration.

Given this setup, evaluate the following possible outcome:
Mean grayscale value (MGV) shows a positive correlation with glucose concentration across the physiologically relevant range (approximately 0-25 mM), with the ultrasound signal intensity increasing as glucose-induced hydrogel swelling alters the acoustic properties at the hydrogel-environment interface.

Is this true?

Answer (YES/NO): NO